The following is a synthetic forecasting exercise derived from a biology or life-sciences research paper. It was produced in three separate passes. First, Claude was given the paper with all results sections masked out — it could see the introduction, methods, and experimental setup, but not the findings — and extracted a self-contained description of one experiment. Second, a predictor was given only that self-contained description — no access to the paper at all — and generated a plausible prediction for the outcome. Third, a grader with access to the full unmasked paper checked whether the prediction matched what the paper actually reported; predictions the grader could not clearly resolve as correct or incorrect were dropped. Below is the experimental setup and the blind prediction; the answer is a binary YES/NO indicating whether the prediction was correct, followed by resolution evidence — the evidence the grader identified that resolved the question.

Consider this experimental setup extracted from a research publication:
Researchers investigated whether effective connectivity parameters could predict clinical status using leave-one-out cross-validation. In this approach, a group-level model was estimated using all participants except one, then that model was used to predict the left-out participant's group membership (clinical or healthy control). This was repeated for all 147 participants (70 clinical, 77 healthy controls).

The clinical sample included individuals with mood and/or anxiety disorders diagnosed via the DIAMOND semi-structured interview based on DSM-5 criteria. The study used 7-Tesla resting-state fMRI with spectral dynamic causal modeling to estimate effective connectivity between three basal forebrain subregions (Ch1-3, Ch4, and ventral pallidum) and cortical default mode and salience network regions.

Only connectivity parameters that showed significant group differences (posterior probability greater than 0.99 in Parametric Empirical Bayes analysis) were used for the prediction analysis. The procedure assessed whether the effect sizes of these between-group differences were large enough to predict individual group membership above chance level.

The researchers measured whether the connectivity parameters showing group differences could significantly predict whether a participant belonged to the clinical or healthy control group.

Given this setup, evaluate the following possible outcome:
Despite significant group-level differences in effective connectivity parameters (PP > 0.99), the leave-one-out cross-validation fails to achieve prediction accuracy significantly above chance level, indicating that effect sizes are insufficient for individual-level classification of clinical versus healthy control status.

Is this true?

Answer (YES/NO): NO